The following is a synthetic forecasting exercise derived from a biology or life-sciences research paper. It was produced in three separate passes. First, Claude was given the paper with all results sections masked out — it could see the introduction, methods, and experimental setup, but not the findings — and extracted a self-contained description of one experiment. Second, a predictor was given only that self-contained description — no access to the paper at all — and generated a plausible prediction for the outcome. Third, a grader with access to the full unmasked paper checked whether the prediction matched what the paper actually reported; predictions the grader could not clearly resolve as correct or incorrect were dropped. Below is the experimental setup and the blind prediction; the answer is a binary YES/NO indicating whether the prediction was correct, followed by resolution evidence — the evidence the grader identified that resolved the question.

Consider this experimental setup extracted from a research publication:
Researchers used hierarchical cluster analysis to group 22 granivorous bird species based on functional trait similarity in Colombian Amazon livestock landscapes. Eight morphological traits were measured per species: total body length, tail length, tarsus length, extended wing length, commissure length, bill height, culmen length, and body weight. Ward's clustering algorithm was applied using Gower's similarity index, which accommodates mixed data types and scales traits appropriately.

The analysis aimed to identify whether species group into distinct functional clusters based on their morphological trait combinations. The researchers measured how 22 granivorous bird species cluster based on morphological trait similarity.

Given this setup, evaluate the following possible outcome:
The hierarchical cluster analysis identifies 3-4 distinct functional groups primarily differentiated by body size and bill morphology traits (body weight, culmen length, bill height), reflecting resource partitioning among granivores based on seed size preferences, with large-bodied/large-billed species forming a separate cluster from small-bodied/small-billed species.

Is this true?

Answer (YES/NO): NO